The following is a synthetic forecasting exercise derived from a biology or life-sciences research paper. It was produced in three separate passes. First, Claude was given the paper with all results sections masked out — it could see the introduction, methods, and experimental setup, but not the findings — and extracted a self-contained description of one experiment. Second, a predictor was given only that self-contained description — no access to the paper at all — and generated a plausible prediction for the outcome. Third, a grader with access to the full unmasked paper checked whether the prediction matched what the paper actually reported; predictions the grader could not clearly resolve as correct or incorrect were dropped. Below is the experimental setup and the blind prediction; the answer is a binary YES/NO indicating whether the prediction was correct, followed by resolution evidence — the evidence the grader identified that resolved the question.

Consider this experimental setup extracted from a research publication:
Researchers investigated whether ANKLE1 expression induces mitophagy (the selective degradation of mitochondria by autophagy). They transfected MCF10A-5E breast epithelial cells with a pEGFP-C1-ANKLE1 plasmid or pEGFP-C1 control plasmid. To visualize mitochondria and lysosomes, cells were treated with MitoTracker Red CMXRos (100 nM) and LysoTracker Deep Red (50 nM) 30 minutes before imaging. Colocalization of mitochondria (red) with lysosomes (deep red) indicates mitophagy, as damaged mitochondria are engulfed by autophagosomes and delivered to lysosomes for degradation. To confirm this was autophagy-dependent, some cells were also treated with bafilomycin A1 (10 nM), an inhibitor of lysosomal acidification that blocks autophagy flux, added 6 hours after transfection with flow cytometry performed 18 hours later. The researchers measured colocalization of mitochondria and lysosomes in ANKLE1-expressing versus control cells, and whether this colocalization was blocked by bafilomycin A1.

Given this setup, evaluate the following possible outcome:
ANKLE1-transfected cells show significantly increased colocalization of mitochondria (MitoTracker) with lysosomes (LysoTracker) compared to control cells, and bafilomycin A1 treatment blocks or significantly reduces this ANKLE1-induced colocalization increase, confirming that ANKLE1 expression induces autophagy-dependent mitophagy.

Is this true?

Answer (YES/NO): NO